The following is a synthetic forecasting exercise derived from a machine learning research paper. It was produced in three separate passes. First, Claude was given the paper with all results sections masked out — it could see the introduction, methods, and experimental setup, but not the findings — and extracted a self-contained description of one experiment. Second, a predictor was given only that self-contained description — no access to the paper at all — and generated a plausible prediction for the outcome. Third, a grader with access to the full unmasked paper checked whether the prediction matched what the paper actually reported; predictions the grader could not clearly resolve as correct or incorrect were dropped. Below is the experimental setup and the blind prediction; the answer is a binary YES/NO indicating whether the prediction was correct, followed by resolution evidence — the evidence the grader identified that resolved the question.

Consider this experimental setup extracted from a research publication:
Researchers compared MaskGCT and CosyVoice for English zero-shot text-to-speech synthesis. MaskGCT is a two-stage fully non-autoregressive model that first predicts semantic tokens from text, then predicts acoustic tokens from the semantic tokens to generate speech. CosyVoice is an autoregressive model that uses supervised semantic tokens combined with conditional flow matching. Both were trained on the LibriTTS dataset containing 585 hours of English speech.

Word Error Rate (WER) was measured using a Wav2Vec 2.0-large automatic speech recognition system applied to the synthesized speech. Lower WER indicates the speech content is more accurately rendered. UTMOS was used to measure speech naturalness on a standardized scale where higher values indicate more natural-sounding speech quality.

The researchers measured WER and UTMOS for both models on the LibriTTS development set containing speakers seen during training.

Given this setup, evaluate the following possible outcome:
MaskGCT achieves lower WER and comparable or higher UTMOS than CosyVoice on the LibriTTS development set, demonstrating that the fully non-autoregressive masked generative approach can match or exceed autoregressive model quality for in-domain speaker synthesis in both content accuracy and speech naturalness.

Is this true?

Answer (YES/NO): NO